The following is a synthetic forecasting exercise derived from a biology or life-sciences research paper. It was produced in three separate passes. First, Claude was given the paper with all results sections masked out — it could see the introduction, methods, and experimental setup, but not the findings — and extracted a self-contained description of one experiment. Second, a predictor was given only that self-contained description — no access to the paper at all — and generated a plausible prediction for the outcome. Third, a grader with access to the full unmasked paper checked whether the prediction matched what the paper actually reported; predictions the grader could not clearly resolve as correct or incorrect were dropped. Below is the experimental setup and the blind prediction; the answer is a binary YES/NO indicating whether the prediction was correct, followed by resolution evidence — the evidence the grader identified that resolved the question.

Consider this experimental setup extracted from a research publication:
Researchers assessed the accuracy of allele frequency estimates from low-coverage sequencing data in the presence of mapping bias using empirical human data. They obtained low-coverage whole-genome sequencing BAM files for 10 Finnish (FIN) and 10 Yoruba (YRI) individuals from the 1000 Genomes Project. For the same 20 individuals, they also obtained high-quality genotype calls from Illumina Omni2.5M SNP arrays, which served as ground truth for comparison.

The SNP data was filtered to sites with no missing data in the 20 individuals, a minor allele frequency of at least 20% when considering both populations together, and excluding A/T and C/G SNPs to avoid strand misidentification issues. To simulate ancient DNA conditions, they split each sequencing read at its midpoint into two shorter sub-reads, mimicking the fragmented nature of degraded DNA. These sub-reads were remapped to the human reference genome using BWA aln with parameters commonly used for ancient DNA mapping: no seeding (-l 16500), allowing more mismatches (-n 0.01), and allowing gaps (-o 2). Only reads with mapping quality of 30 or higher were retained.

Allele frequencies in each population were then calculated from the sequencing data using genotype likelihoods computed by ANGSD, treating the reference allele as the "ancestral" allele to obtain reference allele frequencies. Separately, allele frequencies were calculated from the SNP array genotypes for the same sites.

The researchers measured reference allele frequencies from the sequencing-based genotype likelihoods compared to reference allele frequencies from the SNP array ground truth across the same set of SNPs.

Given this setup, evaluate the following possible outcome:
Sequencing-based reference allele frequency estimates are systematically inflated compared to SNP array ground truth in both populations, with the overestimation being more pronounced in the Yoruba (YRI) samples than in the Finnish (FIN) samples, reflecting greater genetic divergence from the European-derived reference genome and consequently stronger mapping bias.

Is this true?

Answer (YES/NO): NO